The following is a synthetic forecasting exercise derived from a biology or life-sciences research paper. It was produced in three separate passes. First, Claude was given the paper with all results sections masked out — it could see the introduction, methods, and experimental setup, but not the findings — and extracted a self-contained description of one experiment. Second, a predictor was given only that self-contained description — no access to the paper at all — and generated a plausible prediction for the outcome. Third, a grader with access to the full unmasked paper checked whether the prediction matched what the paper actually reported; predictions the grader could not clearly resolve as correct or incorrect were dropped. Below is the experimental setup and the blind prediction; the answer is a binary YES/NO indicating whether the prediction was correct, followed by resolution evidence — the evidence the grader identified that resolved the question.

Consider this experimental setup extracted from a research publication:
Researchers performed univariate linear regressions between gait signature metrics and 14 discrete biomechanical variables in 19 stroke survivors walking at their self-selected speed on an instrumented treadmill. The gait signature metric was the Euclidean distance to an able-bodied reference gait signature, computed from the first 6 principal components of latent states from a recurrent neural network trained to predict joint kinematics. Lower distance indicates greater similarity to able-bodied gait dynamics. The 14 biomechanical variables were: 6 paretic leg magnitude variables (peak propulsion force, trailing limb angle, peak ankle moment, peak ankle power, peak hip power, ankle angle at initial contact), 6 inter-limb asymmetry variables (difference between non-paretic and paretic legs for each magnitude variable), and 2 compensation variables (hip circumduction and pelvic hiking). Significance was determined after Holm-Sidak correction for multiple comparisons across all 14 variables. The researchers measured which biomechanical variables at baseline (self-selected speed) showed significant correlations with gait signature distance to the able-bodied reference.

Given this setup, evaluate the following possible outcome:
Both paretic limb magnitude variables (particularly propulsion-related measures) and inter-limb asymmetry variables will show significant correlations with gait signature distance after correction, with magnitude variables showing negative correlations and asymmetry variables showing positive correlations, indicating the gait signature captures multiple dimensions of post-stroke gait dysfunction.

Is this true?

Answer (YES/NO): NO